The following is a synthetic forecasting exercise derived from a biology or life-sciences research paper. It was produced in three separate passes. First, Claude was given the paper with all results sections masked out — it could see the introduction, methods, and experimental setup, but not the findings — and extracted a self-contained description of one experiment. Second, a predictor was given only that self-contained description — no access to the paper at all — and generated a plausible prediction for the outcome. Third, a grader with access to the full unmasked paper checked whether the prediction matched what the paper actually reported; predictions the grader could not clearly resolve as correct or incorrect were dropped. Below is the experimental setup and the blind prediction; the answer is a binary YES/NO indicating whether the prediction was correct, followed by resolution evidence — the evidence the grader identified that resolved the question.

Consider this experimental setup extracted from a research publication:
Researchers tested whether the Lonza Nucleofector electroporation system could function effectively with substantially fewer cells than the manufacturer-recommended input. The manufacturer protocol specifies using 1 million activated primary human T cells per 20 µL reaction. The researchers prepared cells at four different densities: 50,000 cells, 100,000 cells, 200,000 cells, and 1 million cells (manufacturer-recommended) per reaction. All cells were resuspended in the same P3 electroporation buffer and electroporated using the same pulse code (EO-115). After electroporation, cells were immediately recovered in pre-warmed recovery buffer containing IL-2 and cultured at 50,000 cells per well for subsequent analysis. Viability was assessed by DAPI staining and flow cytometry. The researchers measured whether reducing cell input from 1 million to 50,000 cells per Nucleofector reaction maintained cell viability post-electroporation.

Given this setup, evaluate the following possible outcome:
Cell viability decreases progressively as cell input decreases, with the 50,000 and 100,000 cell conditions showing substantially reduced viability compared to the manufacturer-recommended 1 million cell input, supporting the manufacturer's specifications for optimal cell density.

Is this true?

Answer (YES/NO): YES